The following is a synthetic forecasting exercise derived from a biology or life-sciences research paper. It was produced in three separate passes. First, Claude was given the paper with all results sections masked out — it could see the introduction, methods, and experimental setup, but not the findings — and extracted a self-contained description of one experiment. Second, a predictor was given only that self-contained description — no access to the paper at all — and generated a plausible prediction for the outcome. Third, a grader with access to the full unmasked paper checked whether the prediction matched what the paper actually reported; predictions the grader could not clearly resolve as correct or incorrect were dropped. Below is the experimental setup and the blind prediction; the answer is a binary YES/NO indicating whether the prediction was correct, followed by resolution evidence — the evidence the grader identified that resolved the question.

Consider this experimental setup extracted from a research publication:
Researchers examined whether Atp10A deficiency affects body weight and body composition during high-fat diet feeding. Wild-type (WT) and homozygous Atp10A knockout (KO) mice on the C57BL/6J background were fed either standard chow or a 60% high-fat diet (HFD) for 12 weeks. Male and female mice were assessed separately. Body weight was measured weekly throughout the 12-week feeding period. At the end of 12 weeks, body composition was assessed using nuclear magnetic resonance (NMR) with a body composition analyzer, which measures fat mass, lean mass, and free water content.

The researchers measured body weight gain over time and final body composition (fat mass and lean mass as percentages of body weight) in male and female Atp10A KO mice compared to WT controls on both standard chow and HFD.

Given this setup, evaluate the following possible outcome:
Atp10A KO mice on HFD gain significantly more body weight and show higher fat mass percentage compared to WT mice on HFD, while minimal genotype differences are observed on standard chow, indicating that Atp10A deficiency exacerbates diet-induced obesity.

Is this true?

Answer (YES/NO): NO